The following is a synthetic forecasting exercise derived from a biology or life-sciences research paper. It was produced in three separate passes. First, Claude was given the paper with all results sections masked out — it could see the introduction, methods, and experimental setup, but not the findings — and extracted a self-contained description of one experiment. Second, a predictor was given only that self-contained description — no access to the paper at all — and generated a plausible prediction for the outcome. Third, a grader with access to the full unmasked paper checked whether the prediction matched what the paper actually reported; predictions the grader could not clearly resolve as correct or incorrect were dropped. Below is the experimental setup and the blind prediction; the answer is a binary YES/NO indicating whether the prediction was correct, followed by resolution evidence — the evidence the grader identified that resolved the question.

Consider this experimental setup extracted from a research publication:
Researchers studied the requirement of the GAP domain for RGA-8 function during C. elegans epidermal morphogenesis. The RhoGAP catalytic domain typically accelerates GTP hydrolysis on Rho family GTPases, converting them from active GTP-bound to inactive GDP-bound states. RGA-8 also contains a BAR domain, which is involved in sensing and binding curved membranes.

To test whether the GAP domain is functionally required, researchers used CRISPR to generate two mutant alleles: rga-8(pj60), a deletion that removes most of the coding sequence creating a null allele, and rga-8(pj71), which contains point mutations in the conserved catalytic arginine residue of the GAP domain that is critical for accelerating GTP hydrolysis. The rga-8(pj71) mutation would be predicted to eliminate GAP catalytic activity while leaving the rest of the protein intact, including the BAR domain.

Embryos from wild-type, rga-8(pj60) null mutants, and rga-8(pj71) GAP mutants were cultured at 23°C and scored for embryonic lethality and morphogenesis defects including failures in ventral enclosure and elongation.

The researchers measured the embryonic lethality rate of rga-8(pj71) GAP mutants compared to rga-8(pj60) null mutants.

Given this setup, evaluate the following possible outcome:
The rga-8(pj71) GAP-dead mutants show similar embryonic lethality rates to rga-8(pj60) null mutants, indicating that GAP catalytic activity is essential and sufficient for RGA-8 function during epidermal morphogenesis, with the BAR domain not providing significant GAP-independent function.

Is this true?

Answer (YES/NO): NO